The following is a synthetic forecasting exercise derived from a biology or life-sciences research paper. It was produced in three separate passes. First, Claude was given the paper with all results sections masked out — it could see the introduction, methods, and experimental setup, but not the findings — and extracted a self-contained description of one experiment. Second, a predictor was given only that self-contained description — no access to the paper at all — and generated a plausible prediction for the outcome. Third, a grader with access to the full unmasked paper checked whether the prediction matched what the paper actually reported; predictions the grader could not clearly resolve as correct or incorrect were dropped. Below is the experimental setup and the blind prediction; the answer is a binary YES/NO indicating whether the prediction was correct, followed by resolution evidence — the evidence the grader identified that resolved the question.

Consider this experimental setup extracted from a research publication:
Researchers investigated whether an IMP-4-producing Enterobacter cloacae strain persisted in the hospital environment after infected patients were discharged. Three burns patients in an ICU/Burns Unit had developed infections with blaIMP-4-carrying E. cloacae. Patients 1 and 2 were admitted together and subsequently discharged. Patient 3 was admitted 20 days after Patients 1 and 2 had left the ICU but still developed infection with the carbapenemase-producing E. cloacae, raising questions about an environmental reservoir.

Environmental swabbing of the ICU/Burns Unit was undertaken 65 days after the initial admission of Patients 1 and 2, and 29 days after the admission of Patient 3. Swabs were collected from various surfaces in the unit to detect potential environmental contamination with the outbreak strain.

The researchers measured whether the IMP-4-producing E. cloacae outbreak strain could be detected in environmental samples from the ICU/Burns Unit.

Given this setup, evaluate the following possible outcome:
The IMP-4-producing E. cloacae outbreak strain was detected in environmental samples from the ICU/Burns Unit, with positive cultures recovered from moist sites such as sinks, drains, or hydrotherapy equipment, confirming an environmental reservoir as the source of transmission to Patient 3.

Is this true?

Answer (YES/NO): NO